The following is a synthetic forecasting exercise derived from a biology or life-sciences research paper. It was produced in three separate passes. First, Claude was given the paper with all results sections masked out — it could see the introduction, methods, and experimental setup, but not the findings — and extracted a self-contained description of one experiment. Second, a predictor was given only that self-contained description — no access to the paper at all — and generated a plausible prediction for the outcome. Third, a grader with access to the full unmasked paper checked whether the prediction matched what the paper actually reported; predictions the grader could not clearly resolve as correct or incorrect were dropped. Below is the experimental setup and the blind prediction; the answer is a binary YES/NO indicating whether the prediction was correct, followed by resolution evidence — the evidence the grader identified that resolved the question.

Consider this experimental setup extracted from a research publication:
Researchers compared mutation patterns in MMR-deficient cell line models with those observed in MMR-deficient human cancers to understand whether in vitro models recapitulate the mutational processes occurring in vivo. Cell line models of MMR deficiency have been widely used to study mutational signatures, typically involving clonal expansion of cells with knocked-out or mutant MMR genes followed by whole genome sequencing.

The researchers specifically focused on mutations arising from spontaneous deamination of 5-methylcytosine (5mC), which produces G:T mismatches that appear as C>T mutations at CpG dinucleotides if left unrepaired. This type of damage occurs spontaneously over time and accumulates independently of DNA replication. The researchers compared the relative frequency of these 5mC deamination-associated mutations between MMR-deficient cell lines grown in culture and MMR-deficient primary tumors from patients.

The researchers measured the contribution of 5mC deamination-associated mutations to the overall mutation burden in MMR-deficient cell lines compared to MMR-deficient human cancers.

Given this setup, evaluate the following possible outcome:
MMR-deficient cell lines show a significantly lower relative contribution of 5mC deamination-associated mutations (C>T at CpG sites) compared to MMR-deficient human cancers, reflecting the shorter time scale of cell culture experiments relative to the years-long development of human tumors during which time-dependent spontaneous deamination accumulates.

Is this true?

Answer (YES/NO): YES